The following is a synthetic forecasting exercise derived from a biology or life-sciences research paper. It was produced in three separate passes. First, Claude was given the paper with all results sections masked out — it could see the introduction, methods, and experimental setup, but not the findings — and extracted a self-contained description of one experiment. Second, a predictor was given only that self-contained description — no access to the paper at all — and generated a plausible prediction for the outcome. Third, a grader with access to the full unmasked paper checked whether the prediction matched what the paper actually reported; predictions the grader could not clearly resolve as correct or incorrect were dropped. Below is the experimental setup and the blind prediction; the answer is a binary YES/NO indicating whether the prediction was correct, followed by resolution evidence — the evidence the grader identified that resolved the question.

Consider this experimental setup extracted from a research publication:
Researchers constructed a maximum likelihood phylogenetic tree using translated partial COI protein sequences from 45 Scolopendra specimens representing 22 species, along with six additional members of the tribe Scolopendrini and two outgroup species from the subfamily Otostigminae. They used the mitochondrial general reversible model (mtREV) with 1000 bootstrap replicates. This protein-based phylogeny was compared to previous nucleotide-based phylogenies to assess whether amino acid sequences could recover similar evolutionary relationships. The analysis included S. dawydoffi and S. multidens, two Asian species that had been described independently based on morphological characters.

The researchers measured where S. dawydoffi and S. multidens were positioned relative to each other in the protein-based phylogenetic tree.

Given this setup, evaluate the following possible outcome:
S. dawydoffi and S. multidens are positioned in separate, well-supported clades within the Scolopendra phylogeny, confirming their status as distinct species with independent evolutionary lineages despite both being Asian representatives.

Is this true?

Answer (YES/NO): NO